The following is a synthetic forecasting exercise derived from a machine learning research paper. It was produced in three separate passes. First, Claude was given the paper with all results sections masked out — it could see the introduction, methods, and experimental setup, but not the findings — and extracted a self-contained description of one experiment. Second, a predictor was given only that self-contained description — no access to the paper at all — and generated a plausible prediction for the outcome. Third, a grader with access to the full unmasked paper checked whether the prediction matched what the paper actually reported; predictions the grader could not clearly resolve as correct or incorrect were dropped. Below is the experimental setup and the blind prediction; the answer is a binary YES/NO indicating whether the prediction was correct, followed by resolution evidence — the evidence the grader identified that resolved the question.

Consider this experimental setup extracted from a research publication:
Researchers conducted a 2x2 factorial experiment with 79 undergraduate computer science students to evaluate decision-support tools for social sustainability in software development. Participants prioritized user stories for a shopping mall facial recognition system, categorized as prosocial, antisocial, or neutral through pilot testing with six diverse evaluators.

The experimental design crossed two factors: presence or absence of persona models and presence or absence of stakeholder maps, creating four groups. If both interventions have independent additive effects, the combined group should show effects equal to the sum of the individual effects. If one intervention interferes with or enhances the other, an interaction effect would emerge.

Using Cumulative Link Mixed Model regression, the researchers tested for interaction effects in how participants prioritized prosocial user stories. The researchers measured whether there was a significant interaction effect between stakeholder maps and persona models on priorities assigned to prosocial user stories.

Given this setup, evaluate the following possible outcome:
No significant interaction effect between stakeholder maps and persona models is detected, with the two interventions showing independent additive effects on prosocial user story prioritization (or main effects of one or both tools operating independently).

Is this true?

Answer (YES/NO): NO